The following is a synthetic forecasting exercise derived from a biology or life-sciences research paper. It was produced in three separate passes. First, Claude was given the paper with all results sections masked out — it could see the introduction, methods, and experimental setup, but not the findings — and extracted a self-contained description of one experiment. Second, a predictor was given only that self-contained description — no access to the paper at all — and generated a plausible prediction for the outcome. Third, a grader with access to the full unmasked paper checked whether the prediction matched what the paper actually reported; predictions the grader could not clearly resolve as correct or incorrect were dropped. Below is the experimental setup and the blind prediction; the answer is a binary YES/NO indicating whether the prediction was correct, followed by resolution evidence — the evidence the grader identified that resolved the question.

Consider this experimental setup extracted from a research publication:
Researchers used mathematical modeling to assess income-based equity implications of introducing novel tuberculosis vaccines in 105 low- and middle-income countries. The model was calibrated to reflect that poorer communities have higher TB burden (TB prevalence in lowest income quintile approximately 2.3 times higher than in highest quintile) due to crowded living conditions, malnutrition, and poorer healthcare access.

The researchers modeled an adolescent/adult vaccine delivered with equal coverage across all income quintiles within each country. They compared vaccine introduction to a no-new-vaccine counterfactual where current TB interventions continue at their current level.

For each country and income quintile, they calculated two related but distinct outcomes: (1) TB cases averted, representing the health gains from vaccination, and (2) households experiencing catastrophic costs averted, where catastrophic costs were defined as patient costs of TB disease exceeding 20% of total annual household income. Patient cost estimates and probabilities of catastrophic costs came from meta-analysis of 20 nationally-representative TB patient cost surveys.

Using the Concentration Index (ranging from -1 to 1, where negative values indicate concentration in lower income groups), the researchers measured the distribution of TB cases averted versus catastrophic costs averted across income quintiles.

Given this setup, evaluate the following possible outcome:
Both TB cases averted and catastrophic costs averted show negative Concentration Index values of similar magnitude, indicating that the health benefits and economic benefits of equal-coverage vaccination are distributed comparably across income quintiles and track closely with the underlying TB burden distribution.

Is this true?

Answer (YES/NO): NO